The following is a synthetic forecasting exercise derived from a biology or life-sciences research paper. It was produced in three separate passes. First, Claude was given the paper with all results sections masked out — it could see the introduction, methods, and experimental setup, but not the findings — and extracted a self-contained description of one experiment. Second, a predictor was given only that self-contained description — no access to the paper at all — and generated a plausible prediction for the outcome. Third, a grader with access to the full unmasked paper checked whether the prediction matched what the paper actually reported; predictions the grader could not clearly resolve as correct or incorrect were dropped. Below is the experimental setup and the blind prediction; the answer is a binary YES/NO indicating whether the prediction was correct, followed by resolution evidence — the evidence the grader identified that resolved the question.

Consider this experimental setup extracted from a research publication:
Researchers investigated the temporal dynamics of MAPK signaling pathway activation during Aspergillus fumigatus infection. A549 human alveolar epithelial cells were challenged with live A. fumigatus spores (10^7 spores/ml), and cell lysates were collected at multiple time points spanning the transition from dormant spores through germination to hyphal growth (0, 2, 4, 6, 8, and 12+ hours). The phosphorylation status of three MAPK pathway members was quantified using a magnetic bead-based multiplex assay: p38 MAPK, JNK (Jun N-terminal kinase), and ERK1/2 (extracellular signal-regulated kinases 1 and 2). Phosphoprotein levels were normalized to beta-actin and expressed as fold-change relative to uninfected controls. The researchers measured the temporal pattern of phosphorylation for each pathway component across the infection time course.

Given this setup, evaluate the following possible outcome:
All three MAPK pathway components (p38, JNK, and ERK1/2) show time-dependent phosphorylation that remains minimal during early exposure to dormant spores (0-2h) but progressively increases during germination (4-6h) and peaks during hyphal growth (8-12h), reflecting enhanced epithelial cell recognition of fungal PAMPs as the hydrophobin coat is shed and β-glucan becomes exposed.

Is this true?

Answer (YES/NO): NO